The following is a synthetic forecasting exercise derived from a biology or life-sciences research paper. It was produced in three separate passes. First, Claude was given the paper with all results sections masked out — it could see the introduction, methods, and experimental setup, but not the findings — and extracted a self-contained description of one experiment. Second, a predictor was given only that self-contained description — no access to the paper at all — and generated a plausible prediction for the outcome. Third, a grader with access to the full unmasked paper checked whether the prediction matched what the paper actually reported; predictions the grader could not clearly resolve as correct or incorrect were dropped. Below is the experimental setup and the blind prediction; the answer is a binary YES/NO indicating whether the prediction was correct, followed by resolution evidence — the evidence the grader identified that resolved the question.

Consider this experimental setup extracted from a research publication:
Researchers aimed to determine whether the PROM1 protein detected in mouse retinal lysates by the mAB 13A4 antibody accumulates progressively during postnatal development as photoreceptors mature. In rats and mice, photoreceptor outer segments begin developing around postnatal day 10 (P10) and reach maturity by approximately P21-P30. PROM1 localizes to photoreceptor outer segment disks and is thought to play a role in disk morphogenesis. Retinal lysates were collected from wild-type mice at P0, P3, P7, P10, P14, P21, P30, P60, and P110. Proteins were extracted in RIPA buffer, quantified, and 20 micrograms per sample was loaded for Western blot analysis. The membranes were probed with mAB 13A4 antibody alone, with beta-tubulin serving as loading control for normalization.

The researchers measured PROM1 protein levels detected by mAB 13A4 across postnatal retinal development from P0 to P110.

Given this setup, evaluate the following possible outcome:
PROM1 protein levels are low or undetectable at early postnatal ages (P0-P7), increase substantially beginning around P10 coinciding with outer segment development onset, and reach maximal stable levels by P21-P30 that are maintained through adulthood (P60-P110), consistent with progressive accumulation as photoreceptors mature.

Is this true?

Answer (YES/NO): NO